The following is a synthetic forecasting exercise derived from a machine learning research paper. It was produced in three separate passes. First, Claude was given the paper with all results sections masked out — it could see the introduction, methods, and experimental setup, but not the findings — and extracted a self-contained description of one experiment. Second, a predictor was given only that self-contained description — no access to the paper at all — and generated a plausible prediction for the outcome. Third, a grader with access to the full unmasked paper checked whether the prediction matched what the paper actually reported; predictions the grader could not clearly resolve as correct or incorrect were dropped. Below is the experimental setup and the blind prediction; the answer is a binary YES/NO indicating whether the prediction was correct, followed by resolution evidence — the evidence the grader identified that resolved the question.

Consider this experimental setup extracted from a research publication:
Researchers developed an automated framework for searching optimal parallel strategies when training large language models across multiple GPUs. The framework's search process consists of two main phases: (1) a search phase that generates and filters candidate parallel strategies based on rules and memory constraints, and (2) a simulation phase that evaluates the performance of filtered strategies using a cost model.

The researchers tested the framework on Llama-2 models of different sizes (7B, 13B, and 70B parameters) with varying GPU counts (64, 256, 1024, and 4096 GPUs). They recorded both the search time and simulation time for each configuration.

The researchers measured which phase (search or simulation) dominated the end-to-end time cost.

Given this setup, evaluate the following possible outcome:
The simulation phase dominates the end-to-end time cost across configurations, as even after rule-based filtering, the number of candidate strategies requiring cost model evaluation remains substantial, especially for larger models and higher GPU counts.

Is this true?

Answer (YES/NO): YES